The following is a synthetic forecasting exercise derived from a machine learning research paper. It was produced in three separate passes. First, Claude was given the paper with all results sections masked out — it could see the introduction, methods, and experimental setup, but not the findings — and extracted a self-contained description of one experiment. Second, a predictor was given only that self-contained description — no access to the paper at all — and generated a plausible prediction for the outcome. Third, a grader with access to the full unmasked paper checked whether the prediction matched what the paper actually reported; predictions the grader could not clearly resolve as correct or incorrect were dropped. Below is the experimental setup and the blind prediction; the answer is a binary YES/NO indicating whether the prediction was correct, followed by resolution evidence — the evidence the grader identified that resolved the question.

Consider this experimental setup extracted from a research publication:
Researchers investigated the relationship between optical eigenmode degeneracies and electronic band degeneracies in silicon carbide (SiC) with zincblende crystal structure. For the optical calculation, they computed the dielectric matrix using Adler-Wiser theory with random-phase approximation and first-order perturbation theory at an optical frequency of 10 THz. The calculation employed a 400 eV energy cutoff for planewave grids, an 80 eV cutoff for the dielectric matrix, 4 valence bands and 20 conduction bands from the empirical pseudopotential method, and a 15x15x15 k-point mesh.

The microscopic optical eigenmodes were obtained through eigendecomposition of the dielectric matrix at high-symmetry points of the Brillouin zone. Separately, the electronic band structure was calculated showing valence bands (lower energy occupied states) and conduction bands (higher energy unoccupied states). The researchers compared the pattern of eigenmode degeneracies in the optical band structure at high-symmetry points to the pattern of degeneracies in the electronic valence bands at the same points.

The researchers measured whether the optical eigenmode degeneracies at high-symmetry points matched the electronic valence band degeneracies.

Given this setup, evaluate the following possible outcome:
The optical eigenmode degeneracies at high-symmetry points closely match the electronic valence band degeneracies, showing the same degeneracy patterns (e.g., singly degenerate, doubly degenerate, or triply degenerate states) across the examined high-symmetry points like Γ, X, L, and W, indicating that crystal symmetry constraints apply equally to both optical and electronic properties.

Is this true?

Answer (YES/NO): YES